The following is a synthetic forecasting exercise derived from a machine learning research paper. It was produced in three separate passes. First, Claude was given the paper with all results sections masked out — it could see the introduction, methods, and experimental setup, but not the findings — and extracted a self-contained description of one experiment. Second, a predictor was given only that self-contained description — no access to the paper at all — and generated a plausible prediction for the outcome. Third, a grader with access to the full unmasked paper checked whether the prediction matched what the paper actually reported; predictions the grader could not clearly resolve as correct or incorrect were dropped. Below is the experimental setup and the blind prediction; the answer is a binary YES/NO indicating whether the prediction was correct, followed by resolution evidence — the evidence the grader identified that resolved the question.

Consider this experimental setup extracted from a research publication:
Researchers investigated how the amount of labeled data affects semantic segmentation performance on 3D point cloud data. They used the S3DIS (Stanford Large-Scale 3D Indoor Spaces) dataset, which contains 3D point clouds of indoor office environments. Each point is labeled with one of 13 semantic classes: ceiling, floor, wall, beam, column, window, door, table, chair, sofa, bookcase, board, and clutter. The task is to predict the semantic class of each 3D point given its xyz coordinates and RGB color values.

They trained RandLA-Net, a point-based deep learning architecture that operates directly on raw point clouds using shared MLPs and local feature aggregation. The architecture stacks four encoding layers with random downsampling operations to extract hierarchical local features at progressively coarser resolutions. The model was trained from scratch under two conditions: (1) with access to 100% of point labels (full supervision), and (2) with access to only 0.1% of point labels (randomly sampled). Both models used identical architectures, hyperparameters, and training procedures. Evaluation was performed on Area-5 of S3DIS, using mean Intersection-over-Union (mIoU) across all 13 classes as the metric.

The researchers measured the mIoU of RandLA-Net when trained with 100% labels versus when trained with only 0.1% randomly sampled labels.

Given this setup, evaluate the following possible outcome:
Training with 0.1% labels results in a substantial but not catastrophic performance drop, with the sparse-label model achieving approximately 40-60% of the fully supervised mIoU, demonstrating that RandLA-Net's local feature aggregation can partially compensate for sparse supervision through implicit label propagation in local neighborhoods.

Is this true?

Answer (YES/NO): NO